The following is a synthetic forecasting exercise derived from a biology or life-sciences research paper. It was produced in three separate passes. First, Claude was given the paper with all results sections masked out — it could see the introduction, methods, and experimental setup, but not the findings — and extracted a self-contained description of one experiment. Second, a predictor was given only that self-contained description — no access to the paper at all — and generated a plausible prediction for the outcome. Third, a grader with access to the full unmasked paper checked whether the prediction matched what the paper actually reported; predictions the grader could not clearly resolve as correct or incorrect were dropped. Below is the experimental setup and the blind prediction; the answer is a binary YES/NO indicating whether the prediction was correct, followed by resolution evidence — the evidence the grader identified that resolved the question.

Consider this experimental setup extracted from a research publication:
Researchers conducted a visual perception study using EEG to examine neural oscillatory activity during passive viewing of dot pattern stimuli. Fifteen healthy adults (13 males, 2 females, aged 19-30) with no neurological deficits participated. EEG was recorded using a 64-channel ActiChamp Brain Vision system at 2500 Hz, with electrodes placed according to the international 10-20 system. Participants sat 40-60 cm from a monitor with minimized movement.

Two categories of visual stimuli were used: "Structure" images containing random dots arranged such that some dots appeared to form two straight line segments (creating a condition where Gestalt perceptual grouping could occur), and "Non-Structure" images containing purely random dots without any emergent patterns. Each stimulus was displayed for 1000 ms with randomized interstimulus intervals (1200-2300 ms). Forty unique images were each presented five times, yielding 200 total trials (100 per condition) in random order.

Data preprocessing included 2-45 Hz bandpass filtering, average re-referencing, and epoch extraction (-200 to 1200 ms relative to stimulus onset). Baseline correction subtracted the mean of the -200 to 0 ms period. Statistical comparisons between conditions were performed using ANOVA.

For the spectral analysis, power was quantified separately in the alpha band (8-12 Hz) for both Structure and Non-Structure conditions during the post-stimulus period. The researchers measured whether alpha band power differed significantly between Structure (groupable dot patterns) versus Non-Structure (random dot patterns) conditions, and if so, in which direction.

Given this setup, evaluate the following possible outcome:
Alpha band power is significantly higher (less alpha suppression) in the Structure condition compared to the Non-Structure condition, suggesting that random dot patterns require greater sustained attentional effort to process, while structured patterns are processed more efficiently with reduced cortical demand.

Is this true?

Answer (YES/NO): NO